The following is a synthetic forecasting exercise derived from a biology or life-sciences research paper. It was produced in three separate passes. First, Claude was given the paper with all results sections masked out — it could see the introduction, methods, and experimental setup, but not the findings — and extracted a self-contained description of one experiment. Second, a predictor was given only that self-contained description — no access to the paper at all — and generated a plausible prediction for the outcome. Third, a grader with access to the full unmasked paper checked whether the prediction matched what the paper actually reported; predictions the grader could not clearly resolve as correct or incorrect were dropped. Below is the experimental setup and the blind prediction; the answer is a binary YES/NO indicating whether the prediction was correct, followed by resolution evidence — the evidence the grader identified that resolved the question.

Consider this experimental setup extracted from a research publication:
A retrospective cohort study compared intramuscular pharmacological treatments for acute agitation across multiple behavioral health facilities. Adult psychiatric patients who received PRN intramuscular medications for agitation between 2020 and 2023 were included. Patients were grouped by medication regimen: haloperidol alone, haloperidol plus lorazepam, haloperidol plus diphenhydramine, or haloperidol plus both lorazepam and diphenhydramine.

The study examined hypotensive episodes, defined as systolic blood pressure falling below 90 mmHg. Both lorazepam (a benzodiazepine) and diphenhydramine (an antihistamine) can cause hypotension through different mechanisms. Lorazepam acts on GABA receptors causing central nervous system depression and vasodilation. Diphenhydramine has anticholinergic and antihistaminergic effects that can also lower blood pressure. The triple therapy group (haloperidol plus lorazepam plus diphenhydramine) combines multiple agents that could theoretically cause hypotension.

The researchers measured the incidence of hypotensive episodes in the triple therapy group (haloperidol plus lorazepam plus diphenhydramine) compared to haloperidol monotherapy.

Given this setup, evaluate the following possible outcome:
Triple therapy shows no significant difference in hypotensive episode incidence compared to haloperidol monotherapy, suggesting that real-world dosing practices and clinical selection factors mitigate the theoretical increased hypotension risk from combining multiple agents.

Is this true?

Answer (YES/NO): YES